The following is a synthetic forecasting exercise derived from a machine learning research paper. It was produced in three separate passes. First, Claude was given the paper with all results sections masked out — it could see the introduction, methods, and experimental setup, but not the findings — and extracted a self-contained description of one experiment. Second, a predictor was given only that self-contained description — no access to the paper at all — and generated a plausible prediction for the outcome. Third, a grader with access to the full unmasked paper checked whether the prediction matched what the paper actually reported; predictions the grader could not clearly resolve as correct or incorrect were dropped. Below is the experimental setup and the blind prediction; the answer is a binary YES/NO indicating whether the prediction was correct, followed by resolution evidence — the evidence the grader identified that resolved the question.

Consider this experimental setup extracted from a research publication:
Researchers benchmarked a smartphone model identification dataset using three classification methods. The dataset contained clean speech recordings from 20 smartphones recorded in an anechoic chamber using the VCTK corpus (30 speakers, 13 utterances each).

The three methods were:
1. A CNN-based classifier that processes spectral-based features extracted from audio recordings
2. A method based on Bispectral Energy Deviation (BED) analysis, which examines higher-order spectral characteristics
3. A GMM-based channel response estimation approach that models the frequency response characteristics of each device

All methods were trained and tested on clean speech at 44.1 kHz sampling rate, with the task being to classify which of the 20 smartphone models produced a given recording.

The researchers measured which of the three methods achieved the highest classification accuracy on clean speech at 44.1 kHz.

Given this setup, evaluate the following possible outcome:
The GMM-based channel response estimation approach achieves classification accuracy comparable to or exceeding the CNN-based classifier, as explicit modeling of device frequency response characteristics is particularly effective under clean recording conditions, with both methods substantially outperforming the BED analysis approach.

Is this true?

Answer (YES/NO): YES